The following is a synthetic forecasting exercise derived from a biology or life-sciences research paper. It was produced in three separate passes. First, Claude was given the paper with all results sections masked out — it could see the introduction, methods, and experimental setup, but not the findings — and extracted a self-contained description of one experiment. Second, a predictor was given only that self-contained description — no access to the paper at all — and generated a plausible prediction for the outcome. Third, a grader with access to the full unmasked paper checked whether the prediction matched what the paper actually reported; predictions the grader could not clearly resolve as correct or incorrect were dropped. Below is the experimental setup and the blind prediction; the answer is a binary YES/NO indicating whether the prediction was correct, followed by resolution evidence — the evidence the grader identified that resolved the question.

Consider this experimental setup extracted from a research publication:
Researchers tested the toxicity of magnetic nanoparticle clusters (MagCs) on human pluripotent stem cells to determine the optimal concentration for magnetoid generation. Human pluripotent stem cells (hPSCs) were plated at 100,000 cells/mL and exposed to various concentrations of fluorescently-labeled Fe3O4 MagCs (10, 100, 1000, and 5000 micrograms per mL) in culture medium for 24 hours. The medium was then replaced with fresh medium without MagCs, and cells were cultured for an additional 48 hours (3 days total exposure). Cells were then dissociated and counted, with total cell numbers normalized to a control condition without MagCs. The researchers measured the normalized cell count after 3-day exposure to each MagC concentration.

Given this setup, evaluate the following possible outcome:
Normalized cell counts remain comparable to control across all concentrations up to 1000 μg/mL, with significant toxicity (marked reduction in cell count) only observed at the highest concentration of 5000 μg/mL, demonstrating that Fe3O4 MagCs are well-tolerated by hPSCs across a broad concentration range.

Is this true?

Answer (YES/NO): YES